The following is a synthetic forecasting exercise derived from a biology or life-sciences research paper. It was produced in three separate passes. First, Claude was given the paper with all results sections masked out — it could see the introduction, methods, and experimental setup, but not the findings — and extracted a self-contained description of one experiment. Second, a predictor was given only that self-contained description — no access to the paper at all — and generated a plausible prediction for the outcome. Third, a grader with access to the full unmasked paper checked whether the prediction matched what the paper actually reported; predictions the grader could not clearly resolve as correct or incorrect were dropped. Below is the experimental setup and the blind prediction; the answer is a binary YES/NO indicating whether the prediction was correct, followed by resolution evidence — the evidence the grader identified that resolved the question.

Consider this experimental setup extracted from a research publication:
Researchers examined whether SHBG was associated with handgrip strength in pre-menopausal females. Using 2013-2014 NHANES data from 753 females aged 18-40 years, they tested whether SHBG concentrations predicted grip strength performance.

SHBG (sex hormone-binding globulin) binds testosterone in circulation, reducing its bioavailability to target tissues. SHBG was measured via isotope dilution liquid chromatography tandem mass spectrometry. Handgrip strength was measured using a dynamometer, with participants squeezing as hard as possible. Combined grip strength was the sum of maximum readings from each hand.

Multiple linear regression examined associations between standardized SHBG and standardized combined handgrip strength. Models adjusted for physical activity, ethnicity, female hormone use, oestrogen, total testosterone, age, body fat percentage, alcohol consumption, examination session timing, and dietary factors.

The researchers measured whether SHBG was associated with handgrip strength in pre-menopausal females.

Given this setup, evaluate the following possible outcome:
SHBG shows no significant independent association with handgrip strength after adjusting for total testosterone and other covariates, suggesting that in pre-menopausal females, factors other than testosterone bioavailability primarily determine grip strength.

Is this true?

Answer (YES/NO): YES